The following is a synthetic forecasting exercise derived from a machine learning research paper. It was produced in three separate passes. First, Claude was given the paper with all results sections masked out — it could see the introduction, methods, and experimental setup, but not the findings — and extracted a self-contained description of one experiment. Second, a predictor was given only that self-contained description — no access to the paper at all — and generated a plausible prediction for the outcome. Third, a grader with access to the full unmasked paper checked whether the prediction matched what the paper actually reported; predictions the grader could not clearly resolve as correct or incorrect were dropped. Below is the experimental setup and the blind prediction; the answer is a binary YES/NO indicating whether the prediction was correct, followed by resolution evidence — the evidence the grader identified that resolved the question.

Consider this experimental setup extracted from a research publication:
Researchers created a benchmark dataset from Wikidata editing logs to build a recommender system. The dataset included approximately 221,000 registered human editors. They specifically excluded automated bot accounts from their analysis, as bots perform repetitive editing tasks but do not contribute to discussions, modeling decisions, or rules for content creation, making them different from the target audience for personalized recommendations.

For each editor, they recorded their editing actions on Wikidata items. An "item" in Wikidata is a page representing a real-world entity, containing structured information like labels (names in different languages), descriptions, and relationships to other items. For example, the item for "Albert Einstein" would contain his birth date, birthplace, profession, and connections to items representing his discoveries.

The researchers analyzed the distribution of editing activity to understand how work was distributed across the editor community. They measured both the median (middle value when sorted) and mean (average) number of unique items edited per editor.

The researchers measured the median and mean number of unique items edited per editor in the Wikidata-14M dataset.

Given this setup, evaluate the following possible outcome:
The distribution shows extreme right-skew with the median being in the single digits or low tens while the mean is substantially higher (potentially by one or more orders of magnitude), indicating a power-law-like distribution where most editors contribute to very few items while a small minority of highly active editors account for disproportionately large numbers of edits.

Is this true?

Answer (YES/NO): YES